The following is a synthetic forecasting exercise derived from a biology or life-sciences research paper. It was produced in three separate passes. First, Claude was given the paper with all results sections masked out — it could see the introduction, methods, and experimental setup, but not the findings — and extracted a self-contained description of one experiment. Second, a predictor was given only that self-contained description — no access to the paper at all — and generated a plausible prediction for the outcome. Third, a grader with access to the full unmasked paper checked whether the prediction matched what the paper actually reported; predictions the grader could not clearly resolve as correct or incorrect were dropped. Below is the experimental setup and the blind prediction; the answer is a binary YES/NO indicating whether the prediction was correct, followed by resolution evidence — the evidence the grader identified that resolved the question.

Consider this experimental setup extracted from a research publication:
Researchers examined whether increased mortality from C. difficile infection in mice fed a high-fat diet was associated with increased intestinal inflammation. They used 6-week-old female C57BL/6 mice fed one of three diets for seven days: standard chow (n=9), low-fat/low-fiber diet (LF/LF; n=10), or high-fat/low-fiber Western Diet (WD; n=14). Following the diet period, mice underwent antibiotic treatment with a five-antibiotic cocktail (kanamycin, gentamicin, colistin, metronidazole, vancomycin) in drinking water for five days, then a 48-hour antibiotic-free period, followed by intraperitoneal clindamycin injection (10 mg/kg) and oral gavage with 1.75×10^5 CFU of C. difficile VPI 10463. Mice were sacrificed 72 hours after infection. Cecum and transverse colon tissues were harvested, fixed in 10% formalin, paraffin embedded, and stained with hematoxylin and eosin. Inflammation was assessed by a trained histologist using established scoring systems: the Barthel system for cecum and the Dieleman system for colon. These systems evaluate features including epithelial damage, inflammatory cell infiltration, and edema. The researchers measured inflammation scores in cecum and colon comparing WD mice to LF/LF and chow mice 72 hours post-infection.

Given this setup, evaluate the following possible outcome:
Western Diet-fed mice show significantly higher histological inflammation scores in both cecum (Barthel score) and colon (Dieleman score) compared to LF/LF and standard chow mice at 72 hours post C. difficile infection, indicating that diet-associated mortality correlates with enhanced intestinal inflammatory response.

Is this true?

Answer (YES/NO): NO